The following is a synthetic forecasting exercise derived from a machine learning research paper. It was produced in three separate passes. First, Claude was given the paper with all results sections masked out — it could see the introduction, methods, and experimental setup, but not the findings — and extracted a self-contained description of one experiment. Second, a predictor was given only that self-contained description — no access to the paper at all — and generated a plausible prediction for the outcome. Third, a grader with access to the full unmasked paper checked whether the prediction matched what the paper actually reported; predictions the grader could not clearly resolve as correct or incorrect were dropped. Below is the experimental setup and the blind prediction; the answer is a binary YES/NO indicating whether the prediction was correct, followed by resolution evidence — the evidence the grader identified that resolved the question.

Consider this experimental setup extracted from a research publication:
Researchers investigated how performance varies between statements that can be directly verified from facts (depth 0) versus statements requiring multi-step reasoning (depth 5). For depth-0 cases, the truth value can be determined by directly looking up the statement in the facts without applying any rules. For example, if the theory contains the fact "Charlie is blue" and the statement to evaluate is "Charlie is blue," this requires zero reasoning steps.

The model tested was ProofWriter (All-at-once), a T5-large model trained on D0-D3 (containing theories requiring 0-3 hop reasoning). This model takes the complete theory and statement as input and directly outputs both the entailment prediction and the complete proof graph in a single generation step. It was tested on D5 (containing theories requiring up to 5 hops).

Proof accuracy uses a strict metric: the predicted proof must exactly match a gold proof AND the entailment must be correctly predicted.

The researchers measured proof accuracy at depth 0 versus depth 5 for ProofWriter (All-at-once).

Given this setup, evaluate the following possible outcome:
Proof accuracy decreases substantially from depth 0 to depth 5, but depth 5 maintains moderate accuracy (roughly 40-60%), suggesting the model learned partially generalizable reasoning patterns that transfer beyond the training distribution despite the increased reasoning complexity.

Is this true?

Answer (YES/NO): NO